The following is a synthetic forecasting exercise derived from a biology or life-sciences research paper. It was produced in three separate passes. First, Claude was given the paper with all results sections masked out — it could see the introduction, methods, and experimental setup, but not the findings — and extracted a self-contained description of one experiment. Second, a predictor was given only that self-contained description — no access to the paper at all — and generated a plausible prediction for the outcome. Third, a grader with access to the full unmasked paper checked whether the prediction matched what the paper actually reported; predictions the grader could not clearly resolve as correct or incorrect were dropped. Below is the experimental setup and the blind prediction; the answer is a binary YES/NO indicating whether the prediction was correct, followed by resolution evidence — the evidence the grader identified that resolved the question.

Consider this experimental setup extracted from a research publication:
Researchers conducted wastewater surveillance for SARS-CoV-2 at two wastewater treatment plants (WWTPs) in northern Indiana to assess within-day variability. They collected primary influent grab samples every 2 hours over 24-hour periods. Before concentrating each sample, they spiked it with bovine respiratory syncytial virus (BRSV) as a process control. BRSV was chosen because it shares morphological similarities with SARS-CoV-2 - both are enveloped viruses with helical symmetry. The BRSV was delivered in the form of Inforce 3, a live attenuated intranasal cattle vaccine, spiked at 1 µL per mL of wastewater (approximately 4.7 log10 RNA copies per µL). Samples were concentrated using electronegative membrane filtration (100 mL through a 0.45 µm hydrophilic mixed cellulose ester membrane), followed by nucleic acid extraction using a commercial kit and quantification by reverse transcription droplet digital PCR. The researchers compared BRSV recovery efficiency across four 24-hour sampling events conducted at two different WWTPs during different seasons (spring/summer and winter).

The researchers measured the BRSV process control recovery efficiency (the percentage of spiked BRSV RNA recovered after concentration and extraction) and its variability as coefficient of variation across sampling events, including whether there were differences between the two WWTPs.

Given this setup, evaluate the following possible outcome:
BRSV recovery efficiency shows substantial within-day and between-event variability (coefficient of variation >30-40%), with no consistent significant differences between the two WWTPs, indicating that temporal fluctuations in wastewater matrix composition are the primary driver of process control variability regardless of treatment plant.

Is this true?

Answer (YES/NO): NO